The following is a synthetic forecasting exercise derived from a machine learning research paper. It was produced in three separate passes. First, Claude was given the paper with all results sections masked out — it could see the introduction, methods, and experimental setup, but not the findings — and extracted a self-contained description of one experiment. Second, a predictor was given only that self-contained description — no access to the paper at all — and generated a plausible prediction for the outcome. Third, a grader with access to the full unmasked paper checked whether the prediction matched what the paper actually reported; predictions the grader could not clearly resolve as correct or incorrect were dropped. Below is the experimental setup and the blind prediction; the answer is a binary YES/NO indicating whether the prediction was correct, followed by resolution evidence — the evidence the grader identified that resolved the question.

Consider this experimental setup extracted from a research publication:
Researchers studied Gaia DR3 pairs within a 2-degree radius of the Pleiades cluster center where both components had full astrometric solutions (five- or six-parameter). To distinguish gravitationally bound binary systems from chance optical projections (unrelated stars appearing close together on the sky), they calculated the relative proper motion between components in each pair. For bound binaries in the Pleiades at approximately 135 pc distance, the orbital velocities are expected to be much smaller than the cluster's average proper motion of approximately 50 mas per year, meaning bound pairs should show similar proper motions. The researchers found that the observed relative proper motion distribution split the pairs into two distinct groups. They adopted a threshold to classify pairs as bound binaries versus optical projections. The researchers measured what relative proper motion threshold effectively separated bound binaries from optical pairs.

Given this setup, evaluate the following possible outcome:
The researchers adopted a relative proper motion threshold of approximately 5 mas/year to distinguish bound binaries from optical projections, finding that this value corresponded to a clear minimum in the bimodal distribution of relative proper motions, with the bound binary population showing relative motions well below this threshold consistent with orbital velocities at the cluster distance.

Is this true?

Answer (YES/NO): NO